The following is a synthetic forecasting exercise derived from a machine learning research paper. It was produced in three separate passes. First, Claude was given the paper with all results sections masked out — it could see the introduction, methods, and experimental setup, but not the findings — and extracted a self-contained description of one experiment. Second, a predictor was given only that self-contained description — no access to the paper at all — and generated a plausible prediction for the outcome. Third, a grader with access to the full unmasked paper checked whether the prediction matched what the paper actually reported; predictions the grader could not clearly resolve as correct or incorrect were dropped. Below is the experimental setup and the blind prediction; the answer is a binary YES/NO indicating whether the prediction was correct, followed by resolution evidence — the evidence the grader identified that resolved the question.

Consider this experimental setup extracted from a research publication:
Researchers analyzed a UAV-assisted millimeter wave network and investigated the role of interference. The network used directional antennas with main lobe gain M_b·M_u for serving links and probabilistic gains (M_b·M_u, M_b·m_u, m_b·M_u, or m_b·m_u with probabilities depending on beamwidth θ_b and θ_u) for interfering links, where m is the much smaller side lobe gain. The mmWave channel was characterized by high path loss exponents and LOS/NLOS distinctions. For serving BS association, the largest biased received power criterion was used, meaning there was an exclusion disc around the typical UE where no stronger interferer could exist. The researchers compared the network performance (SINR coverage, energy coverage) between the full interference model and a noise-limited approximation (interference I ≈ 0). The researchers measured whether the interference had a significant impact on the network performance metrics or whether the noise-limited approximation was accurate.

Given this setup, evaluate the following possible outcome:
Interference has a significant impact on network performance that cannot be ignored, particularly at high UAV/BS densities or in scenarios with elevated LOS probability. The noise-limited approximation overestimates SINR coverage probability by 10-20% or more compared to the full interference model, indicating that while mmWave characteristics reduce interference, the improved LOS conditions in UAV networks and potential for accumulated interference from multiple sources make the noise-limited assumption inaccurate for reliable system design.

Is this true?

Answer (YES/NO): NO